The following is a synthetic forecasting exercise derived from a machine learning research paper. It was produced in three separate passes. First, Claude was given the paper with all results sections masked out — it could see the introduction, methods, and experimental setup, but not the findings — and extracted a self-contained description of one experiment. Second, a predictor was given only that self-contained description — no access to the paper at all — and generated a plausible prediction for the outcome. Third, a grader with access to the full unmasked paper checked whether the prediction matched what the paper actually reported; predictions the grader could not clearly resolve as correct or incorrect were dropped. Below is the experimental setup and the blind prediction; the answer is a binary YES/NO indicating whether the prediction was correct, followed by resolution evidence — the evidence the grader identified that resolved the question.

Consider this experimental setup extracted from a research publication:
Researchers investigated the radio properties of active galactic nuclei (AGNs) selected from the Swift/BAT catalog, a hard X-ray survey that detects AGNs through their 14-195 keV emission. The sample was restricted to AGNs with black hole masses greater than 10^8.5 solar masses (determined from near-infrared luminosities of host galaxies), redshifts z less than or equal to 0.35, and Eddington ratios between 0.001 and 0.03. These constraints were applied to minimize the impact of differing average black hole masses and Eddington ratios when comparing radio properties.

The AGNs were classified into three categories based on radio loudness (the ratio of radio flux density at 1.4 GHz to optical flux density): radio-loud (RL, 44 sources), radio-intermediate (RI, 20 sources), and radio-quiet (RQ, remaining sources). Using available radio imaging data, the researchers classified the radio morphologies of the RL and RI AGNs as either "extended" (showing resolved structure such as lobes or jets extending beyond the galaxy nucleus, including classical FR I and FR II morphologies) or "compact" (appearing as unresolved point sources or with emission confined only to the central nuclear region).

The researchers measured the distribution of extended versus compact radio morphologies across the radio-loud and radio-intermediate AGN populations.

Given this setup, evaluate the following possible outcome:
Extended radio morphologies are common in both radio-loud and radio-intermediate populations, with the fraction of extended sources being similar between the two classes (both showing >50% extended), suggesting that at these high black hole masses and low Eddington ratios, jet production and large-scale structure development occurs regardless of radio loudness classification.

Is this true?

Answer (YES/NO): NO